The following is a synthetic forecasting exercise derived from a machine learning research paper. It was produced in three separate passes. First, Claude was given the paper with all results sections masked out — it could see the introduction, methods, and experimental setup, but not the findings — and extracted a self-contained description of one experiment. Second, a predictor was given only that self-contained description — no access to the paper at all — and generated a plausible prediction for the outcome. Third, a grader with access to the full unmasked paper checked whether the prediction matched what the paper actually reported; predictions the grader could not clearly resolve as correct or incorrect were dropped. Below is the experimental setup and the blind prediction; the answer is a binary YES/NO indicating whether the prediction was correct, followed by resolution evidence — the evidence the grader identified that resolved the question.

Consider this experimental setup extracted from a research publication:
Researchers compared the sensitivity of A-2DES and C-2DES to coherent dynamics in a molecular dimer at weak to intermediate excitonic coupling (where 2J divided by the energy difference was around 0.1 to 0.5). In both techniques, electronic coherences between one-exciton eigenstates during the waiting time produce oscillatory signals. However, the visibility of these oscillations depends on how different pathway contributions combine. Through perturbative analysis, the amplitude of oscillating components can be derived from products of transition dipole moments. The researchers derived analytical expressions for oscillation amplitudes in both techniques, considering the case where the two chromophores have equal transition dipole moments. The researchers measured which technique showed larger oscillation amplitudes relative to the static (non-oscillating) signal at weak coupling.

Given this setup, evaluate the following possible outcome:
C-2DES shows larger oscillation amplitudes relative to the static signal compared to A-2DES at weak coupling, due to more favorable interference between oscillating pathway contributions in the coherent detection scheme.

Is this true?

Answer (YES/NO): NO